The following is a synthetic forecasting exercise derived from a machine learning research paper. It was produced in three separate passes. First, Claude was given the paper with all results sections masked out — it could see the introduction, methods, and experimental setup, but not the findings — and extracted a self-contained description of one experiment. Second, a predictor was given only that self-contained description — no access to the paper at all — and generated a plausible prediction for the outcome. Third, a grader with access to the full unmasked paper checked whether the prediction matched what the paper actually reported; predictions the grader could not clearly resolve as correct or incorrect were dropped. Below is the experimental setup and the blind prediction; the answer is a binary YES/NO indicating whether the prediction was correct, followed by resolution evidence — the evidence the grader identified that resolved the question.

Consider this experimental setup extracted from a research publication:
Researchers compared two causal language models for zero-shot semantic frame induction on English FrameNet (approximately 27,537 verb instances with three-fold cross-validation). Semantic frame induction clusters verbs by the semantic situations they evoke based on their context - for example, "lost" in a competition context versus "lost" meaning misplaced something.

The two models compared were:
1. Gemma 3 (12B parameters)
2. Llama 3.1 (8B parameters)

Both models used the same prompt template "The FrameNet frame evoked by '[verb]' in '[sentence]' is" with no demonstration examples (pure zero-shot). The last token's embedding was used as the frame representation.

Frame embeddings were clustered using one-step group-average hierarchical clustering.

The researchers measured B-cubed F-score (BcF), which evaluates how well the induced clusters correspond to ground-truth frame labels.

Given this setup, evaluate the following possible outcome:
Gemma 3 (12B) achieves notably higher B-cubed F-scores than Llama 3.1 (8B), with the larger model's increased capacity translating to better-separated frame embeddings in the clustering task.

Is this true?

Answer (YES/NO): NO